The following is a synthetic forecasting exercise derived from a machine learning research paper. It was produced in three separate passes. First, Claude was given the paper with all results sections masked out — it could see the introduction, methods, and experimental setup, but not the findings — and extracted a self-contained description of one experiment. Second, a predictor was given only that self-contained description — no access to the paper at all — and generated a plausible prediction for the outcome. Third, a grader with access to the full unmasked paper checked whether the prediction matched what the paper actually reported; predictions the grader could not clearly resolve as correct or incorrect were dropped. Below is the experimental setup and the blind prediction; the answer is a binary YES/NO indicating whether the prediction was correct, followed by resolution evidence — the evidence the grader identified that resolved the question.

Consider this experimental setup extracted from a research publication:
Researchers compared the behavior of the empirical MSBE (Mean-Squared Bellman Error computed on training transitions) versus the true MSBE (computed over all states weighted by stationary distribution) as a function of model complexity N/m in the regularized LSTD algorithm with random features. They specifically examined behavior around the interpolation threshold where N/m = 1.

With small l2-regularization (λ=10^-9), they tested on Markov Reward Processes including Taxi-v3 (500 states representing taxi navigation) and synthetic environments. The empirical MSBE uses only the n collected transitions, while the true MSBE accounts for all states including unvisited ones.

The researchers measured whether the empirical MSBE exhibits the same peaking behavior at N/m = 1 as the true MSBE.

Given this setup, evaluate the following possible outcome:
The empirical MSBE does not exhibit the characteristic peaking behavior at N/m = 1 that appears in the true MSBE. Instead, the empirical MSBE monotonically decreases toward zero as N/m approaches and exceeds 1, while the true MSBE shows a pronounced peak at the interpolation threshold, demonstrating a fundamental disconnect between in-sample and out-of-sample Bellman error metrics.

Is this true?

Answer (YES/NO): NO